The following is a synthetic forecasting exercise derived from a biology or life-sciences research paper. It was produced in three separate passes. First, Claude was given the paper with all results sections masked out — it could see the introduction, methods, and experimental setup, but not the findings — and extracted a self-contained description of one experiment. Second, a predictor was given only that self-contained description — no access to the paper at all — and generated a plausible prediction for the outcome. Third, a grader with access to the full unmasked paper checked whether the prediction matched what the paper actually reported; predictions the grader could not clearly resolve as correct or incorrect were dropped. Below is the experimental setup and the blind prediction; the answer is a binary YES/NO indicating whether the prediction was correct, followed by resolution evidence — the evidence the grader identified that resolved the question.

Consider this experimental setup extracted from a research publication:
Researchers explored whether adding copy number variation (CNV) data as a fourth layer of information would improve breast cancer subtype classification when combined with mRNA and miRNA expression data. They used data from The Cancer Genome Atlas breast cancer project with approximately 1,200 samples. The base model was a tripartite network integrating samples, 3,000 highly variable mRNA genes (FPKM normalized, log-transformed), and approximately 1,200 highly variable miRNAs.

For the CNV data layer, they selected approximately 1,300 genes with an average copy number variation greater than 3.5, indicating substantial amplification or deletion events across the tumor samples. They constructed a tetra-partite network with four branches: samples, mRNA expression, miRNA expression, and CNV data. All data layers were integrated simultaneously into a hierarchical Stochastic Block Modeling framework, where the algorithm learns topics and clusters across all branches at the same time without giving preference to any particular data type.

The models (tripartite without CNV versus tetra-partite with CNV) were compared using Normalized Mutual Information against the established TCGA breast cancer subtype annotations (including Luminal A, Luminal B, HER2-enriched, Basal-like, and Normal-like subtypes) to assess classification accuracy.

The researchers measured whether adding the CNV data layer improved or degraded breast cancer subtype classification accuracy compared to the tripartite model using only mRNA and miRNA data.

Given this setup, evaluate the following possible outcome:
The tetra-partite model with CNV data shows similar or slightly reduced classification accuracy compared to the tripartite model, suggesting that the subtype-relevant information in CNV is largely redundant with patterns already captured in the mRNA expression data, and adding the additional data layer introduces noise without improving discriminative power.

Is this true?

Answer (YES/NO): NO